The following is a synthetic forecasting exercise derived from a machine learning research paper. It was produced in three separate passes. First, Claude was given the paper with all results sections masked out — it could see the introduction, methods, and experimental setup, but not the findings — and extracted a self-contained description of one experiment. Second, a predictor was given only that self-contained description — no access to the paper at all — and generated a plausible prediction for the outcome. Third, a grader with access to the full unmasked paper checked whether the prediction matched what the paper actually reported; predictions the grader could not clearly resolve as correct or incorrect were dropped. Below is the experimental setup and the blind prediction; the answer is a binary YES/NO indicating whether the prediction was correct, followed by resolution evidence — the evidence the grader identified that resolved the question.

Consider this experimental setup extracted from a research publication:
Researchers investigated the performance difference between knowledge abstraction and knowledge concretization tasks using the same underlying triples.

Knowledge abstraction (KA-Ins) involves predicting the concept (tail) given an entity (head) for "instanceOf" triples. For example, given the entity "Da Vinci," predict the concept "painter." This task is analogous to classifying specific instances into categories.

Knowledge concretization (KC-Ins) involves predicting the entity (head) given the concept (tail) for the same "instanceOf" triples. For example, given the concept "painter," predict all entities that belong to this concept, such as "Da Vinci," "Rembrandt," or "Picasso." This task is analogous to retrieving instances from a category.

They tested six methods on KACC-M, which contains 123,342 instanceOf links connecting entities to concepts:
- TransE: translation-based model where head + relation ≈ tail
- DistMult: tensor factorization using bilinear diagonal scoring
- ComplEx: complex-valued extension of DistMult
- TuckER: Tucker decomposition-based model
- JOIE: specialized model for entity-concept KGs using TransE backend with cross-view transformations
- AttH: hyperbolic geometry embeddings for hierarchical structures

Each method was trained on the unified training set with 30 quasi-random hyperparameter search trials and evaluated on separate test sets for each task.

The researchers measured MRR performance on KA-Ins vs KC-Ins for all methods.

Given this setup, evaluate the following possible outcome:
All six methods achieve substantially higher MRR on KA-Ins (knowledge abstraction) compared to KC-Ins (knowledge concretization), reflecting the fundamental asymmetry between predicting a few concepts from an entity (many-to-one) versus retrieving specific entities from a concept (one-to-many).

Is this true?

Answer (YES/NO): YES